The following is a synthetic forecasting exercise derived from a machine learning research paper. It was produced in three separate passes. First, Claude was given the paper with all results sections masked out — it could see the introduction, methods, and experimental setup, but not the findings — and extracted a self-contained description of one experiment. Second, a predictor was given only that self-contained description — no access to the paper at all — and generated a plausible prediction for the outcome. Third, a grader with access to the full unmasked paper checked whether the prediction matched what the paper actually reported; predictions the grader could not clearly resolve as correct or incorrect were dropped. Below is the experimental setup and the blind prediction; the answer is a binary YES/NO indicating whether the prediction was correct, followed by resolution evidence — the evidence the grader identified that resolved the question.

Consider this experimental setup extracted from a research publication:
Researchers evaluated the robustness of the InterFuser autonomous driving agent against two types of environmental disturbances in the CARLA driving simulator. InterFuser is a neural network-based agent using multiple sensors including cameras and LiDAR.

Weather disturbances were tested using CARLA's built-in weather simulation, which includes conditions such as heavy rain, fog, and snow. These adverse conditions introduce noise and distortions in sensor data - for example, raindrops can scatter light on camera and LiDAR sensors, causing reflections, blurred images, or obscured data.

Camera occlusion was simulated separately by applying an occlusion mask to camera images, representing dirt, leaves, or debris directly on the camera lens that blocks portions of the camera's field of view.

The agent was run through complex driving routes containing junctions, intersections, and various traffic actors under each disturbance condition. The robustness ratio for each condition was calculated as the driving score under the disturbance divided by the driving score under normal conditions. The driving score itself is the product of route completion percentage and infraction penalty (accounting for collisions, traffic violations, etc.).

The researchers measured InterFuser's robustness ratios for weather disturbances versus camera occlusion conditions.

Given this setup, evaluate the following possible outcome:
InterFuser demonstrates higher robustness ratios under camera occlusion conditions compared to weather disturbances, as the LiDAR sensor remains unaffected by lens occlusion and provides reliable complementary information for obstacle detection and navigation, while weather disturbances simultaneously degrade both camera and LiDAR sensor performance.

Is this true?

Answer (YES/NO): YES